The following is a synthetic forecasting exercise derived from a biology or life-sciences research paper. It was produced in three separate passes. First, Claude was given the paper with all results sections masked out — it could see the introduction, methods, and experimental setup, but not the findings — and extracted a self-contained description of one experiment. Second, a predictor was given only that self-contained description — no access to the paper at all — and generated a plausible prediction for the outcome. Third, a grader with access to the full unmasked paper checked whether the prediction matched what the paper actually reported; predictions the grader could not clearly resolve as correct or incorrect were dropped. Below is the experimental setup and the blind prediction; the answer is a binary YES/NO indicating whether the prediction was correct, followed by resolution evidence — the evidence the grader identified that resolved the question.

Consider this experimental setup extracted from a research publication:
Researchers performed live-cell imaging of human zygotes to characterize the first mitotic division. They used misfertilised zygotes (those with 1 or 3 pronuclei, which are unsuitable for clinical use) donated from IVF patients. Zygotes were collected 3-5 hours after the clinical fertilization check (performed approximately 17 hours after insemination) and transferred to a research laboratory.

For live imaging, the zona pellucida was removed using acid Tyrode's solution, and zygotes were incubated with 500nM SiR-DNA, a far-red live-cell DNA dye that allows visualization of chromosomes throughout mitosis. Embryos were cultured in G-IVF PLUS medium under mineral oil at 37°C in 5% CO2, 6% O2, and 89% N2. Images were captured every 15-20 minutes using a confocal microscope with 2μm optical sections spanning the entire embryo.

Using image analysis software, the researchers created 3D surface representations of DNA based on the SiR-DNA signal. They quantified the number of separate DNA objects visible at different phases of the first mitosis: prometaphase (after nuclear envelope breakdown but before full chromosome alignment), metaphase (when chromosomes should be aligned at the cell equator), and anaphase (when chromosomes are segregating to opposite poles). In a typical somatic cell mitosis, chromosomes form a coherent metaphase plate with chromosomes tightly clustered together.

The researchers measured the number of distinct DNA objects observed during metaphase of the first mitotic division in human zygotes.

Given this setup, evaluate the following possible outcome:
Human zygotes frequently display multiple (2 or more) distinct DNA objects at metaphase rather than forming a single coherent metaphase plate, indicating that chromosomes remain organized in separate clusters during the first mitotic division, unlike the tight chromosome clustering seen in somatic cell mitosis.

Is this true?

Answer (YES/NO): YES